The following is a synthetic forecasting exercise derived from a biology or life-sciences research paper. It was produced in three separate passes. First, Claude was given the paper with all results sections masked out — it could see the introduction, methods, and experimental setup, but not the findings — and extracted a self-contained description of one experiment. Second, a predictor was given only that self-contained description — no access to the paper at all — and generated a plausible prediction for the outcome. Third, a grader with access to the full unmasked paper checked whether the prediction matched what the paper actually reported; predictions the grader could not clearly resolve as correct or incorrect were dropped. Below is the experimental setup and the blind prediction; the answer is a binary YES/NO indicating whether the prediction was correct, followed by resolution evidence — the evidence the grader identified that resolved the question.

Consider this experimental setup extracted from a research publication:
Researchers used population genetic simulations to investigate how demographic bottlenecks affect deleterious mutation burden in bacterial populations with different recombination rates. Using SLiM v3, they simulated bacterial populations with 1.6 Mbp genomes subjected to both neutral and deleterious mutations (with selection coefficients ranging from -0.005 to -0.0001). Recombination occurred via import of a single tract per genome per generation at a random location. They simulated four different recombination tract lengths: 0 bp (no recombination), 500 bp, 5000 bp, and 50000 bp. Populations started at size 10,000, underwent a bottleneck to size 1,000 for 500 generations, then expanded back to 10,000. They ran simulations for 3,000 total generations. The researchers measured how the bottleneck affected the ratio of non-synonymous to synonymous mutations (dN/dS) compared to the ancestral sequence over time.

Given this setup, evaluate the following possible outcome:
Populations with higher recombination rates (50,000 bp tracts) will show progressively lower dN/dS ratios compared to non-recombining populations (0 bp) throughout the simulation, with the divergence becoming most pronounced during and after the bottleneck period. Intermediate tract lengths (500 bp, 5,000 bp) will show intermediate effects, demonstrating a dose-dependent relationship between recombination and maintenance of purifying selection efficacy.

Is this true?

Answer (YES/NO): NO